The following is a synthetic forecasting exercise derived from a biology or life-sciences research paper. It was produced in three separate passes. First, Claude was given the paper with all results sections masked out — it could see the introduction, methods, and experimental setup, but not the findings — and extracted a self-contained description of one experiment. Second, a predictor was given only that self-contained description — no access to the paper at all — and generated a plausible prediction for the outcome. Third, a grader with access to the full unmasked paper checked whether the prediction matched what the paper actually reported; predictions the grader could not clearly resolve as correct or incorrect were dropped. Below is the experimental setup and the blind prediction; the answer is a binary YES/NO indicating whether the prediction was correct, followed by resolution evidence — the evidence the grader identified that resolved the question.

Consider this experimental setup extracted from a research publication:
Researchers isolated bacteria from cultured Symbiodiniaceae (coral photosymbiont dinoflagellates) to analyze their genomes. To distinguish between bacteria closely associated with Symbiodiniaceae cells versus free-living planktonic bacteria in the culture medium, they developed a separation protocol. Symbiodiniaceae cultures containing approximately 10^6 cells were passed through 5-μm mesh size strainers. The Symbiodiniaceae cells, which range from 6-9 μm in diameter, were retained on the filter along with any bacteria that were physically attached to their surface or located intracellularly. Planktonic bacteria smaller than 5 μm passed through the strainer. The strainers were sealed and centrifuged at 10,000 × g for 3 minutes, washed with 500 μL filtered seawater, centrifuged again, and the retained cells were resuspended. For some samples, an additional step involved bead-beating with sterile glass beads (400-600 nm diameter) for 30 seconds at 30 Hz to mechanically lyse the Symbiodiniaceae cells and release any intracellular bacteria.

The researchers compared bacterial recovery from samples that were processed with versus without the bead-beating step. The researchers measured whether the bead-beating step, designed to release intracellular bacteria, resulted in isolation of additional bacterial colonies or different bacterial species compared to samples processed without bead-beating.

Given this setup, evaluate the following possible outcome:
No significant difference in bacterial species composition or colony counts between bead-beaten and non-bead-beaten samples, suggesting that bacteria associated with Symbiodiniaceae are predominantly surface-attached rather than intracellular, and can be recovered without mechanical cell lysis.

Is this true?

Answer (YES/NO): NO